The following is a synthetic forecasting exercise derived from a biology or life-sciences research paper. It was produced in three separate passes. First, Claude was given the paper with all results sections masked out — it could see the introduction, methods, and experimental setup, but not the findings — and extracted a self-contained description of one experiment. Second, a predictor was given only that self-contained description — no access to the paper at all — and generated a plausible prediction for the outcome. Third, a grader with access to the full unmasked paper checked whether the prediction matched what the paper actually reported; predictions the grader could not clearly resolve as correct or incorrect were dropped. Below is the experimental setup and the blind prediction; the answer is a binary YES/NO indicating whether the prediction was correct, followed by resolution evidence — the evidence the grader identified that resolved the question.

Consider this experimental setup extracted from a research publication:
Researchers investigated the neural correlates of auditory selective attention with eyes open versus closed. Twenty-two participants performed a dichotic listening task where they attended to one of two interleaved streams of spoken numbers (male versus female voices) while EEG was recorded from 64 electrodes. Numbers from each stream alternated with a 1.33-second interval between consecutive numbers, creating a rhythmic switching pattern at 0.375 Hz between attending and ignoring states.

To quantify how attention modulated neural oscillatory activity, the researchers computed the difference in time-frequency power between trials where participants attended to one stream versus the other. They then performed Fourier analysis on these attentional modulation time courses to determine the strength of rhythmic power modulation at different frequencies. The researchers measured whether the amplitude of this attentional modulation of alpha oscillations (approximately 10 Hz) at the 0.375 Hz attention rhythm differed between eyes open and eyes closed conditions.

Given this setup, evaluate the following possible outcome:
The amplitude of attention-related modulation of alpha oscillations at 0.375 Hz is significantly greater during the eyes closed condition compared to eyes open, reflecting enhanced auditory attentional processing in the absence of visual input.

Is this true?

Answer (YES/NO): YES